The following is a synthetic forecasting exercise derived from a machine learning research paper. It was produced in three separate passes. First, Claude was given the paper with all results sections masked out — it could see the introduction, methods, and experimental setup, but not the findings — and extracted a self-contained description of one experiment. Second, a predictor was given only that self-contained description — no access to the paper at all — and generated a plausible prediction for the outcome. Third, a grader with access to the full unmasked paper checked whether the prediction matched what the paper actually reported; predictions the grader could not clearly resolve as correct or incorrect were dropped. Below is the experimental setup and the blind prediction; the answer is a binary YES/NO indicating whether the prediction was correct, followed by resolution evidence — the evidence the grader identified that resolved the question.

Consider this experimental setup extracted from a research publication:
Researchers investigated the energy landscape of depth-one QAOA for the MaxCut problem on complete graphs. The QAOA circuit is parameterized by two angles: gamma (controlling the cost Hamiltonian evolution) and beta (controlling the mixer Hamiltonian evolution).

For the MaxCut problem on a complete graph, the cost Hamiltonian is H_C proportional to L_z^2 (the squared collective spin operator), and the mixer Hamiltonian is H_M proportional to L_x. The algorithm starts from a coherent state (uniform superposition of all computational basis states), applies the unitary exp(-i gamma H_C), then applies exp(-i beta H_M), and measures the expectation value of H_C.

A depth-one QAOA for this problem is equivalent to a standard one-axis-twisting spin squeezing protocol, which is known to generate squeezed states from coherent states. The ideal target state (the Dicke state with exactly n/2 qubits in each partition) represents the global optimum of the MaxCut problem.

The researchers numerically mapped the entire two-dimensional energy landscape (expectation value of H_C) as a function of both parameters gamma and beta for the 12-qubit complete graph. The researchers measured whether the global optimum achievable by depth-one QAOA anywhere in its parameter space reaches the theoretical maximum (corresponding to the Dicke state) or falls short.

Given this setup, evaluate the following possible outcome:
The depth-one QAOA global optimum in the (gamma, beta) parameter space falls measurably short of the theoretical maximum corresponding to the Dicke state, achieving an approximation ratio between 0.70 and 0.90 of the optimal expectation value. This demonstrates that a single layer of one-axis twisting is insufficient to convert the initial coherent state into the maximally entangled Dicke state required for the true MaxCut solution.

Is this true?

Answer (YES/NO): NO